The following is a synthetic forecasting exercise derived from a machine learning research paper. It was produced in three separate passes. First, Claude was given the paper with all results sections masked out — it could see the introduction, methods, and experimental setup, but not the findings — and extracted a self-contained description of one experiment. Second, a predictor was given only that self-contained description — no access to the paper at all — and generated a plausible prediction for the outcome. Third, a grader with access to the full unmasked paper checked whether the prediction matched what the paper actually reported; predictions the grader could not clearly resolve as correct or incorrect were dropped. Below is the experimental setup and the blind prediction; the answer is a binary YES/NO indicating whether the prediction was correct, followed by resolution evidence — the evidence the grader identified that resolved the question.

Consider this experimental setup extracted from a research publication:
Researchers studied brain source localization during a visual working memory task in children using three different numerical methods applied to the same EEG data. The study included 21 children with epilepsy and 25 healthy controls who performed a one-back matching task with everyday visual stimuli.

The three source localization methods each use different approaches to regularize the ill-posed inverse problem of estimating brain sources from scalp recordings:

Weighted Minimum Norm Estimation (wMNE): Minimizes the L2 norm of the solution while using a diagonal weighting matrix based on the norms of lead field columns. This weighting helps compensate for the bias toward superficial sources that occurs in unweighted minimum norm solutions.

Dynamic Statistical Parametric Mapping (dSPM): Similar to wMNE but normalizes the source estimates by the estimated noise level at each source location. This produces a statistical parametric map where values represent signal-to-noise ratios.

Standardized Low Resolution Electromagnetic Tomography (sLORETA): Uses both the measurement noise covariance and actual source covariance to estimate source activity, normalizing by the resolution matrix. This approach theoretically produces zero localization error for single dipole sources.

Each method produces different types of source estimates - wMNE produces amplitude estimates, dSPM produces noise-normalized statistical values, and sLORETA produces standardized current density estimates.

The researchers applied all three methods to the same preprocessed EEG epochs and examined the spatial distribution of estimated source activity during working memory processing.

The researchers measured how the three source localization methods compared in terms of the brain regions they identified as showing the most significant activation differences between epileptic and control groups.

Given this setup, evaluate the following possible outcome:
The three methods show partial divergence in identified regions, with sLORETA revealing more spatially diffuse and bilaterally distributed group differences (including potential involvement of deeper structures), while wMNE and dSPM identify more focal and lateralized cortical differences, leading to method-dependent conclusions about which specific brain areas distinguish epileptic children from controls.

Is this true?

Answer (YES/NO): NO